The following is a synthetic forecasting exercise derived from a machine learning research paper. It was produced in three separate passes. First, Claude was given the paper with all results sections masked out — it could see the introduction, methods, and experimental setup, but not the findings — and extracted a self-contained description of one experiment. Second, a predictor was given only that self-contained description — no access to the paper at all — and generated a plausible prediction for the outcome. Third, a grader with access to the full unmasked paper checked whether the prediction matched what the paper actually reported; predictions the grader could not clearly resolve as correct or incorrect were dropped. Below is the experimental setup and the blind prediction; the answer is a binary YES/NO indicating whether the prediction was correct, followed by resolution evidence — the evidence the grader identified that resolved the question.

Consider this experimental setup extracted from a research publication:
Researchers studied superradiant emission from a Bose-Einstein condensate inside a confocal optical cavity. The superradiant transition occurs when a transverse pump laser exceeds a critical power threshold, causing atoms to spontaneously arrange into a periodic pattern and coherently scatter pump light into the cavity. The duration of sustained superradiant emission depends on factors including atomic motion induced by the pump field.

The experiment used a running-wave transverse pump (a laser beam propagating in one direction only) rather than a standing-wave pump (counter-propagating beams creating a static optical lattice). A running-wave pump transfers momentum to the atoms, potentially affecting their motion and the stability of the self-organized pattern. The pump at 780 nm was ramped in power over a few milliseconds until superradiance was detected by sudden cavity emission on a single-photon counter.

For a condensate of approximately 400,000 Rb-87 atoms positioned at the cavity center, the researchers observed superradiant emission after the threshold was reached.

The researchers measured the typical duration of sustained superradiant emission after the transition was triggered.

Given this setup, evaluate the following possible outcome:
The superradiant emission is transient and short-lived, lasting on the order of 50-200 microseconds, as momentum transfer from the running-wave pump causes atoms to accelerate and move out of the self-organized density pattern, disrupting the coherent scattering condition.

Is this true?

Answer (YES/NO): NO